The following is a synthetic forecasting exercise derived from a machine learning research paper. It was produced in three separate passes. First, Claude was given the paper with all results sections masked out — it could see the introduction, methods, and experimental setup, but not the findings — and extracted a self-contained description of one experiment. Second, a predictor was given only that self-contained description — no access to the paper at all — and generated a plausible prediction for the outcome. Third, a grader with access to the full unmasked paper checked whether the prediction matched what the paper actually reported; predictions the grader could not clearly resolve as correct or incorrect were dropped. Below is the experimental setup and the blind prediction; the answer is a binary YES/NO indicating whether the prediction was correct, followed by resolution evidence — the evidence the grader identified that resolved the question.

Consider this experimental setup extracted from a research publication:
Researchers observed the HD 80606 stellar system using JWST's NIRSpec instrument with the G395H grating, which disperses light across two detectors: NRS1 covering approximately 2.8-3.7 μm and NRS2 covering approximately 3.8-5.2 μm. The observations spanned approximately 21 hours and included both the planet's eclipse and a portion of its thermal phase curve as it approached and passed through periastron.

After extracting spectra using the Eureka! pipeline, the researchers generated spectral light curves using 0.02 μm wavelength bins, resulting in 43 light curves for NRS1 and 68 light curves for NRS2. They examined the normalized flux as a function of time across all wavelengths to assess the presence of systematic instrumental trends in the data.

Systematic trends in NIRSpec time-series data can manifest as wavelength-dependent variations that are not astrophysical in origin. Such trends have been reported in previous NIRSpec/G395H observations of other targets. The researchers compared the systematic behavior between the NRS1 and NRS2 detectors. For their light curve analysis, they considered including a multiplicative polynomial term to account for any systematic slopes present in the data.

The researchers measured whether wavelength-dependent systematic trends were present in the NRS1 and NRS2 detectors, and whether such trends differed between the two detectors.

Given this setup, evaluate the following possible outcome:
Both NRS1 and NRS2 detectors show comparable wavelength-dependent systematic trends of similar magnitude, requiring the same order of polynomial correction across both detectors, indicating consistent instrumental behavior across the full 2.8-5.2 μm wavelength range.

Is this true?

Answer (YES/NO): NO